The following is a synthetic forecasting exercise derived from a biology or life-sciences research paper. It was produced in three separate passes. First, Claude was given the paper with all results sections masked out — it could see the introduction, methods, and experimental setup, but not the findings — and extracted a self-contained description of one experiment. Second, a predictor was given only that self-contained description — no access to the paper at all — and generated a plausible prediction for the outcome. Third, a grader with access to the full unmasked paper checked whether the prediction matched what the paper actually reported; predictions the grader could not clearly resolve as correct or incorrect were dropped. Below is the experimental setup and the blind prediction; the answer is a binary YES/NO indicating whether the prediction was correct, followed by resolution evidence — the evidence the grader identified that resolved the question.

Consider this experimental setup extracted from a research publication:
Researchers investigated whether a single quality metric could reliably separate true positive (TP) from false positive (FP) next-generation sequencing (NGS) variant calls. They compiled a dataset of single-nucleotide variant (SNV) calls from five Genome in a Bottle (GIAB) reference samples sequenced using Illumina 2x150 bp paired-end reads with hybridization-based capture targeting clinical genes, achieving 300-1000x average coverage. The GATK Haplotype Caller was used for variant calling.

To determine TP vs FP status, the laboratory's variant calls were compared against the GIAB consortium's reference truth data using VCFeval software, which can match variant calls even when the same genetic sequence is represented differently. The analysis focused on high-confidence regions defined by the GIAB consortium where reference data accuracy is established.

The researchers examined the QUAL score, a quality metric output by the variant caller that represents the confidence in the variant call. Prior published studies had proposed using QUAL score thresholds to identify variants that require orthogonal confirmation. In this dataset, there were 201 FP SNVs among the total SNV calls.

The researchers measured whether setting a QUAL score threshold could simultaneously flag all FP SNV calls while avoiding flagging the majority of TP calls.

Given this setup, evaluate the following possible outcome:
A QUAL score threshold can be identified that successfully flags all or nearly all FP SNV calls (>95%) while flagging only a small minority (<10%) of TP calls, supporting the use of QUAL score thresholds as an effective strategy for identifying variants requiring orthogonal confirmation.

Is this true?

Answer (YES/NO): NO